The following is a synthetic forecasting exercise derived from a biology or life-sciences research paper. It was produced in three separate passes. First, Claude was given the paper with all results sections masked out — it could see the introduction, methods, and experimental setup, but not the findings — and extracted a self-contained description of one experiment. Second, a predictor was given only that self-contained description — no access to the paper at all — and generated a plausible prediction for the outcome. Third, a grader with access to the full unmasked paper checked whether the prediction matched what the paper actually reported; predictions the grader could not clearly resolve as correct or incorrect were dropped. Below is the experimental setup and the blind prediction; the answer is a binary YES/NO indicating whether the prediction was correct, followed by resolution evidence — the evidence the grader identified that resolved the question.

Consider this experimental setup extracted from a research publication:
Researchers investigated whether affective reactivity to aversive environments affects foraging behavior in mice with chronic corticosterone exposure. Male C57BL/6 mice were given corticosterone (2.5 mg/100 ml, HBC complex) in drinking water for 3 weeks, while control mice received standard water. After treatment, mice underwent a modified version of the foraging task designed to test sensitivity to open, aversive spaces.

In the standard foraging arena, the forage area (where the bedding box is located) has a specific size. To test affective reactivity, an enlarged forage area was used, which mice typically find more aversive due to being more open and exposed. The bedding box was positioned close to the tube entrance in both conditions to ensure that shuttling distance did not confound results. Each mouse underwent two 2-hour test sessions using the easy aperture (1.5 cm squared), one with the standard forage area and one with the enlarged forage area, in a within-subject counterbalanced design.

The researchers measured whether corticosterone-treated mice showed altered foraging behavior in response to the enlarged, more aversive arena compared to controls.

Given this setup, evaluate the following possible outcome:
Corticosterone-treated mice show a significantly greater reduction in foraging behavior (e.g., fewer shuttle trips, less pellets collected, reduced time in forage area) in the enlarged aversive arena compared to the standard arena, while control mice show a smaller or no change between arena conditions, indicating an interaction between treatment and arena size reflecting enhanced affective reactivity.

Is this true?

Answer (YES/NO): NO